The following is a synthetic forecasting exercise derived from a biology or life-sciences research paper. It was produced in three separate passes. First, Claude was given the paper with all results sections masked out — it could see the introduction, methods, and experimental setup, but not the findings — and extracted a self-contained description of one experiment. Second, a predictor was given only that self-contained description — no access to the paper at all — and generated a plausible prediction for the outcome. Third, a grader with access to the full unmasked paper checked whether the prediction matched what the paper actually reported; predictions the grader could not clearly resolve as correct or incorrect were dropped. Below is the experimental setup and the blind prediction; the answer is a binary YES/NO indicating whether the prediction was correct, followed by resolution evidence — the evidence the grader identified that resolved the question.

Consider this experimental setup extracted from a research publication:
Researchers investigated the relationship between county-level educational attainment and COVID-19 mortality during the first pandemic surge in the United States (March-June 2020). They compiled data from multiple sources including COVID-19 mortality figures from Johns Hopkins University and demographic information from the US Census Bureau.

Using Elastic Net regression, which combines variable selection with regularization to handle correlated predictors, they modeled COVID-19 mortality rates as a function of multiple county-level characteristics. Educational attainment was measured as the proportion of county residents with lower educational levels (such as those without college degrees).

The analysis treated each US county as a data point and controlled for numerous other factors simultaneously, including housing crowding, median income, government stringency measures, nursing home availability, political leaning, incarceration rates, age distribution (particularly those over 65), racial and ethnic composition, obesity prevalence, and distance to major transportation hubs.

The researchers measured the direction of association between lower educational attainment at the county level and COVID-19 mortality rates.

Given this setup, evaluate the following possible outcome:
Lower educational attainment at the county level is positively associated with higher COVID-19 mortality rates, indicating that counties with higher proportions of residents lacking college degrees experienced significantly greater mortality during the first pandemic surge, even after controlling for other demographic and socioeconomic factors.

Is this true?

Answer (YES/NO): NO